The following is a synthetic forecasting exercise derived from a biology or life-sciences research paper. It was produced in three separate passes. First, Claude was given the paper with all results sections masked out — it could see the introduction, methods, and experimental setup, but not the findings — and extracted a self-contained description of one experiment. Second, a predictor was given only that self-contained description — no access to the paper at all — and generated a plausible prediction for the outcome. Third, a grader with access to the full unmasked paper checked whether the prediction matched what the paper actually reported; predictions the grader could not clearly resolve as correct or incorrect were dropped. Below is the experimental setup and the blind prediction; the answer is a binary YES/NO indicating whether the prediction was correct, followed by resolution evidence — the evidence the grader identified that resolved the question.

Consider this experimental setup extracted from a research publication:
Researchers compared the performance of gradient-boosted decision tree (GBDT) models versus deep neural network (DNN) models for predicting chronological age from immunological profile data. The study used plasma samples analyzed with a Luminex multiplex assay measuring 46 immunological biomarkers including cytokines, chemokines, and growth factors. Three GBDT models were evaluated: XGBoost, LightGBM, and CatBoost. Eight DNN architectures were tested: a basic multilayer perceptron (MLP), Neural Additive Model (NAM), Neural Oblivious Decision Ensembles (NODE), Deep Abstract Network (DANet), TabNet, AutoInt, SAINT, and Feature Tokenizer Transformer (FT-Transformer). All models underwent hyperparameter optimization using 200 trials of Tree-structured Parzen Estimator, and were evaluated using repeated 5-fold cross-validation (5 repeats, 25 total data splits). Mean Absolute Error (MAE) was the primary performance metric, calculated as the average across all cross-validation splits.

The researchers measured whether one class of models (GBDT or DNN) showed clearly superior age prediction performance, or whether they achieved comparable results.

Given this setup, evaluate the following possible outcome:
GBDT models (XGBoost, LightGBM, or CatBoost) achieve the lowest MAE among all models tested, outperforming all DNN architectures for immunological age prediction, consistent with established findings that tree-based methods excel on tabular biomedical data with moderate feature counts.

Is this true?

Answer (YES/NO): NO